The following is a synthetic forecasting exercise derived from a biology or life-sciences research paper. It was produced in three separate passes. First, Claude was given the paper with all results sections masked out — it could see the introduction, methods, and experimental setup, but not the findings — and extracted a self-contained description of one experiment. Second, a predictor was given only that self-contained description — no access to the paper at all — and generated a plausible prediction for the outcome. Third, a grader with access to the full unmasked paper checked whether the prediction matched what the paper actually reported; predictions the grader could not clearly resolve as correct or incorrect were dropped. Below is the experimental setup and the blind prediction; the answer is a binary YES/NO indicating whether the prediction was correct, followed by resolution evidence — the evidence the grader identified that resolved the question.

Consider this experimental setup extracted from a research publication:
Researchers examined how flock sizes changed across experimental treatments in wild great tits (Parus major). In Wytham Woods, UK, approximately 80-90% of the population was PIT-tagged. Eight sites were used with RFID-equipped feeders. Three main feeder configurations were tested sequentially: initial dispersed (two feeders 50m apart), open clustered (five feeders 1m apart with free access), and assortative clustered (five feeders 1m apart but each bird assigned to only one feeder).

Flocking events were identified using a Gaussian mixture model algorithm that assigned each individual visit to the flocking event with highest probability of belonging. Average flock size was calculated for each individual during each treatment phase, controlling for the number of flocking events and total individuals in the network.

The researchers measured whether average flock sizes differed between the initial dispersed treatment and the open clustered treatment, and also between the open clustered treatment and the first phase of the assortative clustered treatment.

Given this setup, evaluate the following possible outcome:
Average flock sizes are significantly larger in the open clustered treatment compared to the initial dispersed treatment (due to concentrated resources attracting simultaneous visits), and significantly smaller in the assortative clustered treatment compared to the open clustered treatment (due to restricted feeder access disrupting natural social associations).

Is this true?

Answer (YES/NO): NO